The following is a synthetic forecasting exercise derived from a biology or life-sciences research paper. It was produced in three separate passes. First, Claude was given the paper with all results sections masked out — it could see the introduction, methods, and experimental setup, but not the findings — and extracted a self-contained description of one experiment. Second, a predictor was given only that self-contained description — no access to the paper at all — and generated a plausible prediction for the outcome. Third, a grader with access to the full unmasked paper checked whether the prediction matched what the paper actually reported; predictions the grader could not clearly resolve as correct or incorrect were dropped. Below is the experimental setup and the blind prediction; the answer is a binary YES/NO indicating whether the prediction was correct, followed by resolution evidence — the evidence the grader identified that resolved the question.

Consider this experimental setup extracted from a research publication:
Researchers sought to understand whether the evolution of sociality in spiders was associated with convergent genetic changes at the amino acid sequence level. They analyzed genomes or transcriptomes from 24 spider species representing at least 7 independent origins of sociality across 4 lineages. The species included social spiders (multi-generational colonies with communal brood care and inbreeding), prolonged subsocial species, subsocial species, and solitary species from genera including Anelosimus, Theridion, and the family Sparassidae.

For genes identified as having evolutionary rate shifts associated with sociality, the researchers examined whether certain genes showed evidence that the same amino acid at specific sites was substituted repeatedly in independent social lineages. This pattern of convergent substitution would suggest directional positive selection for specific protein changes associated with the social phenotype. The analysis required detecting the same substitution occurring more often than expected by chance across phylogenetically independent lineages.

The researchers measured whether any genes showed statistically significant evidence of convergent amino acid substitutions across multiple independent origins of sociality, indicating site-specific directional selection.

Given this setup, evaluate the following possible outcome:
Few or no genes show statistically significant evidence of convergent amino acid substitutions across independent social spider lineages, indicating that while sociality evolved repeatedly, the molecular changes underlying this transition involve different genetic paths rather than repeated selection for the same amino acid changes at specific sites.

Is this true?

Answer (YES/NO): NO